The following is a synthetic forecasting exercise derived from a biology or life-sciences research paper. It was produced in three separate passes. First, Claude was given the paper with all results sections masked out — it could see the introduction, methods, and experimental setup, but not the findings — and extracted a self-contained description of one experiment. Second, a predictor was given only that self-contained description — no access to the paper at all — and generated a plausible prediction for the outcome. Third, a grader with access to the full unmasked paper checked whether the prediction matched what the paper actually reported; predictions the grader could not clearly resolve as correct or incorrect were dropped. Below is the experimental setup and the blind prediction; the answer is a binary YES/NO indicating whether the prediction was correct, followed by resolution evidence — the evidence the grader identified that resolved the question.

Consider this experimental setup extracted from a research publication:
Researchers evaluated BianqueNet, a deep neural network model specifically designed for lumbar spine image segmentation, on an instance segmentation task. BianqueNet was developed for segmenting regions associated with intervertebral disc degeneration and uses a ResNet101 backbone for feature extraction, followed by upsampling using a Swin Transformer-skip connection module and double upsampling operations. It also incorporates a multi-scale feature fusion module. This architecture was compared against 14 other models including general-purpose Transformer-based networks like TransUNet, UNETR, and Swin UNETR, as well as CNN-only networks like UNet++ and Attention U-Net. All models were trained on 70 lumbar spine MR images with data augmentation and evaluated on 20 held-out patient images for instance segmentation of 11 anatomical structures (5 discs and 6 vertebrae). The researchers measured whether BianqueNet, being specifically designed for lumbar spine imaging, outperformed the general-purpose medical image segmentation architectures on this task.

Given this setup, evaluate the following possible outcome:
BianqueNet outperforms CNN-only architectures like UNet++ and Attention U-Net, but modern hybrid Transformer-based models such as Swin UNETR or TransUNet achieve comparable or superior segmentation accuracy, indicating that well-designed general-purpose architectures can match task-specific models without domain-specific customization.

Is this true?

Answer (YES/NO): YES